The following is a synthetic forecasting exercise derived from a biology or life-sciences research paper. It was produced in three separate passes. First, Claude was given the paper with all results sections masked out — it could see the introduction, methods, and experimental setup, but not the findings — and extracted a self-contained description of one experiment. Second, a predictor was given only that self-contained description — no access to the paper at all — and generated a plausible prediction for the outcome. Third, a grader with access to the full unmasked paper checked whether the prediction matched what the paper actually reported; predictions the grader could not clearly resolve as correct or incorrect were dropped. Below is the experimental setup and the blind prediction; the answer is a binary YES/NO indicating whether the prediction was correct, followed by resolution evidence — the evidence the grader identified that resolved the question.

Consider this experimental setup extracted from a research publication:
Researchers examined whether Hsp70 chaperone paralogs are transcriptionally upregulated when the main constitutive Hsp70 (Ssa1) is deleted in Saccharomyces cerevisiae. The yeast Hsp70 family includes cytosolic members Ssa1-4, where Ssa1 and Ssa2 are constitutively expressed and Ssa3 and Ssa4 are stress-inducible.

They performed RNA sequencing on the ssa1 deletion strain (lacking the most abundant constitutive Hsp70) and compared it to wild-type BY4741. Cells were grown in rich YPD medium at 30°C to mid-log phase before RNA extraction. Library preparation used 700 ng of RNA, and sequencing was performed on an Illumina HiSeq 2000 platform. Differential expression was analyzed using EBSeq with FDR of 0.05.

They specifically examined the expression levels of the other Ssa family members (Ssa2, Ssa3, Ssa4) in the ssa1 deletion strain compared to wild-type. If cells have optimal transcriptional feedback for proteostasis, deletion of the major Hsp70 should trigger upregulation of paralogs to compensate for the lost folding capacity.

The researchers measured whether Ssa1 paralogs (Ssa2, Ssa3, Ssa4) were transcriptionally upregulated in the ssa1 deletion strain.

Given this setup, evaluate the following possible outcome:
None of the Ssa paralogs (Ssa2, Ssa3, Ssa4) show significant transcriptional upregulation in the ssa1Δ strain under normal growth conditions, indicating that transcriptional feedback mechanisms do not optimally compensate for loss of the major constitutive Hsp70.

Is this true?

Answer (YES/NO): YES